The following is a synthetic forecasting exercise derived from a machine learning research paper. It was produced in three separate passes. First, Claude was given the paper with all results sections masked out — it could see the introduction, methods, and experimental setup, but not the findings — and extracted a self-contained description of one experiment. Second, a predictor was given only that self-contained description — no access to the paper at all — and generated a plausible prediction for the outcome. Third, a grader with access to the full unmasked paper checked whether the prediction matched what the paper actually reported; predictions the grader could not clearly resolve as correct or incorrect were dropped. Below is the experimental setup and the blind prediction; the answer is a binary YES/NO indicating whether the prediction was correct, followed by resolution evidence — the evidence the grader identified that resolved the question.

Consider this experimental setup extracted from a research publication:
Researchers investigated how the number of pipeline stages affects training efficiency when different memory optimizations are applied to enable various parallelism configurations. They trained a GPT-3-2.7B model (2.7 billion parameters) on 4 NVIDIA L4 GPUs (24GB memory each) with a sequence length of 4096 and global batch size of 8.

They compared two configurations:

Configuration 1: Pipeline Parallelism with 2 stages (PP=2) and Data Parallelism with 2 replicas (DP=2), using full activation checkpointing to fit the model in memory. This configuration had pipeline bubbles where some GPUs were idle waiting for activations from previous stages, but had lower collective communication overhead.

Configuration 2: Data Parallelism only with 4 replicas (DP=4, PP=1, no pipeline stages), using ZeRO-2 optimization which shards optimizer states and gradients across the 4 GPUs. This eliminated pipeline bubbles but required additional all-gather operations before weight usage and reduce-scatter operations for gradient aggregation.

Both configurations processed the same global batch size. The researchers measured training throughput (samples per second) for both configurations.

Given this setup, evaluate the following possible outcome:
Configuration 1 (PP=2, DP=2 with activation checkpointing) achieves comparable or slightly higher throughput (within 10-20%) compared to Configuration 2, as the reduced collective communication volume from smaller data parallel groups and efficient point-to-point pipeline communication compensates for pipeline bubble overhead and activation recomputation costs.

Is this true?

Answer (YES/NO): NO